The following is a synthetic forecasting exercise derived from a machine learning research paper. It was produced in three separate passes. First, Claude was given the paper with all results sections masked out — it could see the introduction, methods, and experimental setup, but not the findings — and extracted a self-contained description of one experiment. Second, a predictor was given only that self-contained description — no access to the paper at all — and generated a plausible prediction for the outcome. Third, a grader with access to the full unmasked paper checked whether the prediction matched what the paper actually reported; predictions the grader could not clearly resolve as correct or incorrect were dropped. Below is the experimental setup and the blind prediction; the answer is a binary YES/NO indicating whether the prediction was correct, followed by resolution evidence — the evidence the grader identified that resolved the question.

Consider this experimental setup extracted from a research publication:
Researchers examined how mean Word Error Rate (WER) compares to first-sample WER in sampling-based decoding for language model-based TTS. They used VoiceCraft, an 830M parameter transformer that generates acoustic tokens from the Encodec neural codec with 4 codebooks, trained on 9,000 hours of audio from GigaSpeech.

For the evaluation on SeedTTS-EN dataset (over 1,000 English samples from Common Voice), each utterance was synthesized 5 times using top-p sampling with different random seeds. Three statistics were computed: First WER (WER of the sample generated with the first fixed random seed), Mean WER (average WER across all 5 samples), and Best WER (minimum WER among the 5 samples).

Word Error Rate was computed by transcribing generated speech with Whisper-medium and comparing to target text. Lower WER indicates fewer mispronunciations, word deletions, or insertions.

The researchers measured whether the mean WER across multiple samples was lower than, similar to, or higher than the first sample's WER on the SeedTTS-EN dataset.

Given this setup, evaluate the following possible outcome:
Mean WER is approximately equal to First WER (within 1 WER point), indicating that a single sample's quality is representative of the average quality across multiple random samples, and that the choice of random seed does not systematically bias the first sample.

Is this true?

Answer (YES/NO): NO